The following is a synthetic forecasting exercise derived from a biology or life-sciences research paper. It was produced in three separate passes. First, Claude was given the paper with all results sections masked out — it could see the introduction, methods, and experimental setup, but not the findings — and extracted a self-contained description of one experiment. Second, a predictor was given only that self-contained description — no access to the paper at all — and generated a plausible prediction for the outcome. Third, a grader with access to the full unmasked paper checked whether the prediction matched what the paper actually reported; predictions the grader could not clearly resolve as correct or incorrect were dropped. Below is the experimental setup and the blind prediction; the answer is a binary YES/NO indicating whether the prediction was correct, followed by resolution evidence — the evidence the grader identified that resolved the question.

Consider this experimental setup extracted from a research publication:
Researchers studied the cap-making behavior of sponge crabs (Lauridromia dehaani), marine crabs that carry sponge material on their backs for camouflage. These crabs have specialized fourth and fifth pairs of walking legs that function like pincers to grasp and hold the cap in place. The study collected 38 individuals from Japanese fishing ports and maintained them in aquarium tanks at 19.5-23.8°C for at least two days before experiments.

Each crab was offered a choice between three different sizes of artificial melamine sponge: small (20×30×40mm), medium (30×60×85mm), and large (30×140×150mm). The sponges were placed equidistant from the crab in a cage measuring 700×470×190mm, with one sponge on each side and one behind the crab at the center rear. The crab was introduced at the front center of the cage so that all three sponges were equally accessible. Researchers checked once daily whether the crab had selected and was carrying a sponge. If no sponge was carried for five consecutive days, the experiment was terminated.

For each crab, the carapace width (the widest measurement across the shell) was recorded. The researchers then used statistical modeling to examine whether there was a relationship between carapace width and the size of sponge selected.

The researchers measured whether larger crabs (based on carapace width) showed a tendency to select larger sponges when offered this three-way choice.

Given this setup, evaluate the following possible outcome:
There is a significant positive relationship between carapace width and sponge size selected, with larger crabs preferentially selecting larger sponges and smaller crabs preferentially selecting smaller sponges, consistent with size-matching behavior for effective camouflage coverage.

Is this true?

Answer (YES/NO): NO